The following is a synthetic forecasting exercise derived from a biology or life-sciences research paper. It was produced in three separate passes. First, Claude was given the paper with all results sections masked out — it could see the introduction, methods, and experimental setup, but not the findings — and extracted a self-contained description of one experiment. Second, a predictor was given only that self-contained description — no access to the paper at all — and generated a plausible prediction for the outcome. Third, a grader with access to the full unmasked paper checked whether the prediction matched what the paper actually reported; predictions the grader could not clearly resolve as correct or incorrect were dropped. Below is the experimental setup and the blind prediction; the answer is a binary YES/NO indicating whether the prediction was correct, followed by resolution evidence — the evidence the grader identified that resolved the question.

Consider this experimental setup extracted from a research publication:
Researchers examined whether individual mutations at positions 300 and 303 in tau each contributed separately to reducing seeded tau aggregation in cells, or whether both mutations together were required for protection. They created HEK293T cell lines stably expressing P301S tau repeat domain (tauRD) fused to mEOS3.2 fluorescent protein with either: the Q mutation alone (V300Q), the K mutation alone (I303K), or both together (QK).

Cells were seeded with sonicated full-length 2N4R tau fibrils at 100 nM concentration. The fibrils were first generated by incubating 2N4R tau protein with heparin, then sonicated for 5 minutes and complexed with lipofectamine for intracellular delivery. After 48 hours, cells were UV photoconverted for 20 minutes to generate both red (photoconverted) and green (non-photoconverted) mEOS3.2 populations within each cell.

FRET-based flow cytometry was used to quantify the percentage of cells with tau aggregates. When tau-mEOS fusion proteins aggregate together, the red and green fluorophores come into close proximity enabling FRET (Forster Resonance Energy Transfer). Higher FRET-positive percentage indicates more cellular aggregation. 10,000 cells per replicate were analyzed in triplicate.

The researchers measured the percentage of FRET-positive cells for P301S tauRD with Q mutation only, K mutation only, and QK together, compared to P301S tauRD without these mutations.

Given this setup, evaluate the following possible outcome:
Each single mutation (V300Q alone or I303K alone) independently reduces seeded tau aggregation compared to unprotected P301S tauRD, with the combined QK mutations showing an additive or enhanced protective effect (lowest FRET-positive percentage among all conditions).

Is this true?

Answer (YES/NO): YES